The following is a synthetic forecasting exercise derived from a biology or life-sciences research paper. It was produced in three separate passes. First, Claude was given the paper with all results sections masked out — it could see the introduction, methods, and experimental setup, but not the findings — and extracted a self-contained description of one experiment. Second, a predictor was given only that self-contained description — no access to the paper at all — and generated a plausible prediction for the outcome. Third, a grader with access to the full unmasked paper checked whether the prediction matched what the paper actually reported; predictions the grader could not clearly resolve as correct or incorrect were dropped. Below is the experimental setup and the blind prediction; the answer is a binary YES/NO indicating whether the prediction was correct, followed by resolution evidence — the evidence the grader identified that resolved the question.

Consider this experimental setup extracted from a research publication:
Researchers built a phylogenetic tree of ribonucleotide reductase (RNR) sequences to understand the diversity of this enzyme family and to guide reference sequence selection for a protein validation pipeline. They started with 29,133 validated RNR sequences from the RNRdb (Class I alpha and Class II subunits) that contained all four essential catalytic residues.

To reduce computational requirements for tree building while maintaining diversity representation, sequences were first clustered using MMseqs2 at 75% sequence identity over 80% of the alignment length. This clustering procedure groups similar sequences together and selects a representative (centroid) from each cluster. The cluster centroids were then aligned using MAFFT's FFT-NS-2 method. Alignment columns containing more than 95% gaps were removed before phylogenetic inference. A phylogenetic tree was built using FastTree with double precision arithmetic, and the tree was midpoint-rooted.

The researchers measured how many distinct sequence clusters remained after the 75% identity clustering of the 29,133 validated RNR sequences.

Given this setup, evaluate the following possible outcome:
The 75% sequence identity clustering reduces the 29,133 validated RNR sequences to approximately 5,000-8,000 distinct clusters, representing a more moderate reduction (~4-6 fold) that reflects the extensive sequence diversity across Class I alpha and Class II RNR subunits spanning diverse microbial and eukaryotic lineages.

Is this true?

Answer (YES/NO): NO